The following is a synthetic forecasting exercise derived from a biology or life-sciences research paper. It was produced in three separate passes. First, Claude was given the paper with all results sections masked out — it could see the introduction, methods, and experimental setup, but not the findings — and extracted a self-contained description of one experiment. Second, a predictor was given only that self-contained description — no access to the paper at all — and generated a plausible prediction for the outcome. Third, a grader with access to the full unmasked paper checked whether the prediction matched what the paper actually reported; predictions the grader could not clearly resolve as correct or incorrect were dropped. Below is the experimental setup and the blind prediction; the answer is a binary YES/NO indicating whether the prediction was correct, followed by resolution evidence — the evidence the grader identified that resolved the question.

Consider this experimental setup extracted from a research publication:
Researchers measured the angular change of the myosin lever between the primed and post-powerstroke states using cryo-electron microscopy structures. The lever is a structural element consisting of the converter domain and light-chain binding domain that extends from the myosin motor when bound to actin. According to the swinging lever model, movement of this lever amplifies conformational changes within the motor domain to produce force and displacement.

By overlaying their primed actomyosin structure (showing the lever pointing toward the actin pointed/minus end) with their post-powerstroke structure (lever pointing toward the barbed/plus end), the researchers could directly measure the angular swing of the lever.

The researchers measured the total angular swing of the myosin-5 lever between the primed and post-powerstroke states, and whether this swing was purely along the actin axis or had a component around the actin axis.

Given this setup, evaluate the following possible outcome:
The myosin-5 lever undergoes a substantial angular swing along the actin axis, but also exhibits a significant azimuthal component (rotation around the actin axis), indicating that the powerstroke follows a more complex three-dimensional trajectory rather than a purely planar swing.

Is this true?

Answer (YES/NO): NO